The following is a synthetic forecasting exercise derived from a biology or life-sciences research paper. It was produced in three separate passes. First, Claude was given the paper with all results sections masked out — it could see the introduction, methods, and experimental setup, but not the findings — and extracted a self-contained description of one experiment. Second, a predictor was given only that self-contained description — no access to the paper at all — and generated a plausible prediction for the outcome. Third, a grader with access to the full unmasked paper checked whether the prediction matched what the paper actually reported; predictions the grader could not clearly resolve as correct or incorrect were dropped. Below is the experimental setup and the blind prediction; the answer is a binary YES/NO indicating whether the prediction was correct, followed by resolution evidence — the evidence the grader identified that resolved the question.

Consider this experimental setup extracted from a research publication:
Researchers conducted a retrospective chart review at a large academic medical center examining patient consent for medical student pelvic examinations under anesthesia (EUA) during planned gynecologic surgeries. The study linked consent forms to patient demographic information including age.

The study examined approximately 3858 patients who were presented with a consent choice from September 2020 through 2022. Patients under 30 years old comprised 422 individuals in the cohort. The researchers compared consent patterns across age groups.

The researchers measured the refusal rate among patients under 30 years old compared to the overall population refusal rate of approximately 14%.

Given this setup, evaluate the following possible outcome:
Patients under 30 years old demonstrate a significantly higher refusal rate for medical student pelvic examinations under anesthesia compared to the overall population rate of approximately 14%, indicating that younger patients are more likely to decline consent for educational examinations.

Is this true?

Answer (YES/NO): NO